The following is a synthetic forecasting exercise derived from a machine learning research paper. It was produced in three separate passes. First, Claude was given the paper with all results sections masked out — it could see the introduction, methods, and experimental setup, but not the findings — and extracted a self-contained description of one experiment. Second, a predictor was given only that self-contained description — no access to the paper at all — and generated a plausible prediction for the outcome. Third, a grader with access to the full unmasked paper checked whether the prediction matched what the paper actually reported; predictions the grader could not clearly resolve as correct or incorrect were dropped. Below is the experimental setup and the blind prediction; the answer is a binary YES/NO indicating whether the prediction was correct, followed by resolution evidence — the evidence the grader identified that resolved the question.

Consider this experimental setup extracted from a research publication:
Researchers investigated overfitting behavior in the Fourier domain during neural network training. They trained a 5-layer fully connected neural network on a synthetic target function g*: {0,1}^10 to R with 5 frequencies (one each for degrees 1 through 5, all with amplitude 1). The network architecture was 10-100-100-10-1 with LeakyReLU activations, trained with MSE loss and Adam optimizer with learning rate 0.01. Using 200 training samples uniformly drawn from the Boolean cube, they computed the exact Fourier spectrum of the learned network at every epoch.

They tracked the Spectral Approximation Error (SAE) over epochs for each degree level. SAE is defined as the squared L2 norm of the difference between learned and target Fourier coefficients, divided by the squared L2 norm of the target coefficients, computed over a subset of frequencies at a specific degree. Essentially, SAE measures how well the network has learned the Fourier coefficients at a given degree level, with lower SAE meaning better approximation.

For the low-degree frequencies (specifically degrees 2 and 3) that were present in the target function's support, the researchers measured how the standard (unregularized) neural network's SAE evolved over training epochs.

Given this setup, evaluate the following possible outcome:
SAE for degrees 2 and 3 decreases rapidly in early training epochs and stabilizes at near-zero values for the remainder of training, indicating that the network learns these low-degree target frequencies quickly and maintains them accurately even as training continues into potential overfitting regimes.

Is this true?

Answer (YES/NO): NO